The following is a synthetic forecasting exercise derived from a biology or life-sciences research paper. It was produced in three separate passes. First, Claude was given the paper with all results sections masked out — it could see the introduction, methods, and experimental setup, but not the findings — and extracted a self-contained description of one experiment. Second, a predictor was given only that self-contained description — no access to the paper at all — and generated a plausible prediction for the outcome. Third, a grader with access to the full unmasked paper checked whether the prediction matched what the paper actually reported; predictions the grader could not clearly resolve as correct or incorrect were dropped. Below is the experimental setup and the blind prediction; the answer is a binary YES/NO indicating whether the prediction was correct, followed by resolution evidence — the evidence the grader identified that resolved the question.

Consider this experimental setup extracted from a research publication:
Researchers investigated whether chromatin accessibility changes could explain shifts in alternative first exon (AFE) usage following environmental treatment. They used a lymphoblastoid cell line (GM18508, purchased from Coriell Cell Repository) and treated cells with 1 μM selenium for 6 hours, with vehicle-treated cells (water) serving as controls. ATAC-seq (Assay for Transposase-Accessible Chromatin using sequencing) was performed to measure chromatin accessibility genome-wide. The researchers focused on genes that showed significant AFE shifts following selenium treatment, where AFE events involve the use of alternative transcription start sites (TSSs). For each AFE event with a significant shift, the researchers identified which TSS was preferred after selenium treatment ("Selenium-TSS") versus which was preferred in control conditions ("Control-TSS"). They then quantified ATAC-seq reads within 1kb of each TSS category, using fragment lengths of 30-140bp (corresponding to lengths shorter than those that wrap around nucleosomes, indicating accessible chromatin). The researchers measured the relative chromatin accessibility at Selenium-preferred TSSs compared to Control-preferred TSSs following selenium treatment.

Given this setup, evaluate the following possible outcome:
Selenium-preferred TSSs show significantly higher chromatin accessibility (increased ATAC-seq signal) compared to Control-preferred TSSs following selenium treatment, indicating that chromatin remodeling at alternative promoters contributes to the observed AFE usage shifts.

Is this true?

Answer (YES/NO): NO